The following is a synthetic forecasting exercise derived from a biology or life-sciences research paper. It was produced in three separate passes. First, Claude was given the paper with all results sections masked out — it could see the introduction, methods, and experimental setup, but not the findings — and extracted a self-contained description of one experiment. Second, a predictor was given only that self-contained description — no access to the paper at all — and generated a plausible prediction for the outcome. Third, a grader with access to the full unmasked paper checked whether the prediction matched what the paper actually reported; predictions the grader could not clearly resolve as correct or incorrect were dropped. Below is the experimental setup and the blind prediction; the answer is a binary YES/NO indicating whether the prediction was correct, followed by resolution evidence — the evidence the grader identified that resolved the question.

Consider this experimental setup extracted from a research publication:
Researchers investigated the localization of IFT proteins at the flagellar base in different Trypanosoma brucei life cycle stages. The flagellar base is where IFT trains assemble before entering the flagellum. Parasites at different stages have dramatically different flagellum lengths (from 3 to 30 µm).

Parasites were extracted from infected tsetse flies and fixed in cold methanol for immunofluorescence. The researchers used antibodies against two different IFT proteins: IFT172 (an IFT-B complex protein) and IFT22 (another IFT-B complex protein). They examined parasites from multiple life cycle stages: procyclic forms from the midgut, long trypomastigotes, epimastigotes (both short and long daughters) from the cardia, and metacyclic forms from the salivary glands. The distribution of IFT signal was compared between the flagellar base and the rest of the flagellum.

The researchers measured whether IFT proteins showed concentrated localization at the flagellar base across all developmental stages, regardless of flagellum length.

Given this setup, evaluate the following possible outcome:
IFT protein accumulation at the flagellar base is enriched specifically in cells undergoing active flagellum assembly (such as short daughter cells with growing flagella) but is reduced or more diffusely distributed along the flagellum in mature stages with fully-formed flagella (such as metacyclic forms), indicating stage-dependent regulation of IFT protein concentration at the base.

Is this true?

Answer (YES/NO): NO